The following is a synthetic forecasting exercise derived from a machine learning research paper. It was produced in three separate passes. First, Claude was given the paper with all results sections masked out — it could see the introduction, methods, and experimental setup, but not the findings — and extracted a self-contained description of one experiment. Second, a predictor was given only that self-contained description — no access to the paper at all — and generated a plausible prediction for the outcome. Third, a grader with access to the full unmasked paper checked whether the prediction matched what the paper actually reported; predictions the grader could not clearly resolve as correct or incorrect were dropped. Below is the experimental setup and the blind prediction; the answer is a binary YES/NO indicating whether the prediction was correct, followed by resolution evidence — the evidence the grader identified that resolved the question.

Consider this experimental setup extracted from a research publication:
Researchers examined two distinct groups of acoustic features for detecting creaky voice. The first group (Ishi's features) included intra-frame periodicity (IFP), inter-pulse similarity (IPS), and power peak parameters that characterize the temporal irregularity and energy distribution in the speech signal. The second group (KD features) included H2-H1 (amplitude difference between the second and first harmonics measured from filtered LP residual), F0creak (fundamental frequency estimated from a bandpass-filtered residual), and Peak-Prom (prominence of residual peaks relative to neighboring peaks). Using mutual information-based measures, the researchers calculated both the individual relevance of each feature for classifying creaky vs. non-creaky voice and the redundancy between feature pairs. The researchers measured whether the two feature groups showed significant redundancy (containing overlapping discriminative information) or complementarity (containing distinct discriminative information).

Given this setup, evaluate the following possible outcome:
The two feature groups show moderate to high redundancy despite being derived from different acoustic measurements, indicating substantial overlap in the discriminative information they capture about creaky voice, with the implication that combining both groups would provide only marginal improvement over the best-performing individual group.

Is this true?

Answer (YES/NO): NO